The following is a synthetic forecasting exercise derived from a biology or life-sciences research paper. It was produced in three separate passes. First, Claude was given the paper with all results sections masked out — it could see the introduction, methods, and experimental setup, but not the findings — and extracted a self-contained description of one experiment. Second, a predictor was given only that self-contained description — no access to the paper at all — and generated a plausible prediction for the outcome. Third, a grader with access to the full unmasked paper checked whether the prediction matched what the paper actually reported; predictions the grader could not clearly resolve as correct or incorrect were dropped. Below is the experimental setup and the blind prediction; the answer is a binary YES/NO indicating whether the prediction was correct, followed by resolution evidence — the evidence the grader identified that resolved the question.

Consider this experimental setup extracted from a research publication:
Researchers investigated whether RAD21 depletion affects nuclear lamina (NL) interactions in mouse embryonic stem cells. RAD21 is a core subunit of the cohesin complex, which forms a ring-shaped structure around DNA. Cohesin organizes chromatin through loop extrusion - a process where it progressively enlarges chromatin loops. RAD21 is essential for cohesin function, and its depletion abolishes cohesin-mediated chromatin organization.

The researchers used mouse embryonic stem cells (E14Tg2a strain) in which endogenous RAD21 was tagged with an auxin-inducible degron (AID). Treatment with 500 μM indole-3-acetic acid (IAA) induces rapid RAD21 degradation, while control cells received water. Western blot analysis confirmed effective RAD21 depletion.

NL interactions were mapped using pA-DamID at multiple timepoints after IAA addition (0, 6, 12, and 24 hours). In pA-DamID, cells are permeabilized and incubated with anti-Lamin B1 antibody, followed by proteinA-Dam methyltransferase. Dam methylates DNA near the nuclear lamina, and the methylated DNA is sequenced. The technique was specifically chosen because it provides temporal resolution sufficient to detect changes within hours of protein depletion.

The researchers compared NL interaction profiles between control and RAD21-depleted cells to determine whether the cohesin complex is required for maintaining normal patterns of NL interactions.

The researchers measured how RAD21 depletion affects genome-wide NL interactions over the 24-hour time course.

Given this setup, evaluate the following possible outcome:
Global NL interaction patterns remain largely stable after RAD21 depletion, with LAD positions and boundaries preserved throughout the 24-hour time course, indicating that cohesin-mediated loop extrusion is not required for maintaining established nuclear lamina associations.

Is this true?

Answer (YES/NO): YES